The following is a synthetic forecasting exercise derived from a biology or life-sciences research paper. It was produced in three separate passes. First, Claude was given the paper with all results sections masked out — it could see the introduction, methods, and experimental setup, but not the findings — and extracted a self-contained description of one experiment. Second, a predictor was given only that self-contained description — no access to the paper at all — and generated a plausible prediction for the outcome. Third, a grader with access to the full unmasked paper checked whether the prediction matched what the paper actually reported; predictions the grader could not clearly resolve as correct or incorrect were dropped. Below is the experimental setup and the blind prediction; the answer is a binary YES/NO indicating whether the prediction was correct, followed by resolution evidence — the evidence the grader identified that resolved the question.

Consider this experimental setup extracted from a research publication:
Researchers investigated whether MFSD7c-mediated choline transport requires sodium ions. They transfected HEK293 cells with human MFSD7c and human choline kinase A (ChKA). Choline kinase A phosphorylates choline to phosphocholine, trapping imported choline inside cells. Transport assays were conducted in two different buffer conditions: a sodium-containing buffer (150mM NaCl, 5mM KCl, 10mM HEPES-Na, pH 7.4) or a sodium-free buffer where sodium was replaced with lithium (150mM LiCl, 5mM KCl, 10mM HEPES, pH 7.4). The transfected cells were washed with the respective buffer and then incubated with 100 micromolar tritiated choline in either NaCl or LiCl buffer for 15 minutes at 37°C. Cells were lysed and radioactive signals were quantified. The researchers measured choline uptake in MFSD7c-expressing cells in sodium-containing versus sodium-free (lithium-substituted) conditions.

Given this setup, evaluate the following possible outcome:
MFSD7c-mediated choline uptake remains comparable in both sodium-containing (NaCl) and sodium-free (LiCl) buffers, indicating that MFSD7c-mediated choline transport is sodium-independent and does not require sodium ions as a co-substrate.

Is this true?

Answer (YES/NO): YES